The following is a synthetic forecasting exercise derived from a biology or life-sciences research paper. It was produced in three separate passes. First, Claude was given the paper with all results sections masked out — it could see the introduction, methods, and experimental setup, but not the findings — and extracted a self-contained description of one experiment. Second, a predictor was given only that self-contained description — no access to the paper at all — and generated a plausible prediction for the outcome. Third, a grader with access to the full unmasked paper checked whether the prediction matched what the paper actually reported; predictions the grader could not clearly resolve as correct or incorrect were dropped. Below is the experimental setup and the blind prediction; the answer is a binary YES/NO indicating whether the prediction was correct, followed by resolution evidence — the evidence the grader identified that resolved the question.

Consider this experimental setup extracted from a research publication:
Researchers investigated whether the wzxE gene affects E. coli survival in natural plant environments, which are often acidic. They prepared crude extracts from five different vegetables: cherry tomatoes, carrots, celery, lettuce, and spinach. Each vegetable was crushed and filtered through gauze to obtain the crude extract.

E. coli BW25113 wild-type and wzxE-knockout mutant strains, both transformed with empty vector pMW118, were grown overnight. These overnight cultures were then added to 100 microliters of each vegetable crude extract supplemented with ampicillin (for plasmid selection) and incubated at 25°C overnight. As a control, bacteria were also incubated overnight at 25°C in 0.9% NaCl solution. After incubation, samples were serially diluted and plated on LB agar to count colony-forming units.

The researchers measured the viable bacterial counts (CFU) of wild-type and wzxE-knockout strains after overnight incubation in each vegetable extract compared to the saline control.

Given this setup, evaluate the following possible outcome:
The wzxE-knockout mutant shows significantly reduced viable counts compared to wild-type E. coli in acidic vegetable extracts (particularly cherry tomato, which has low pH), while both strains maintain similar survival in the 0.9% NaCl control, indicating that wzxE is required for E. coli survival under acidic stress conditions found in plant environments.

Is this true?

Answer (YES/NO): YES